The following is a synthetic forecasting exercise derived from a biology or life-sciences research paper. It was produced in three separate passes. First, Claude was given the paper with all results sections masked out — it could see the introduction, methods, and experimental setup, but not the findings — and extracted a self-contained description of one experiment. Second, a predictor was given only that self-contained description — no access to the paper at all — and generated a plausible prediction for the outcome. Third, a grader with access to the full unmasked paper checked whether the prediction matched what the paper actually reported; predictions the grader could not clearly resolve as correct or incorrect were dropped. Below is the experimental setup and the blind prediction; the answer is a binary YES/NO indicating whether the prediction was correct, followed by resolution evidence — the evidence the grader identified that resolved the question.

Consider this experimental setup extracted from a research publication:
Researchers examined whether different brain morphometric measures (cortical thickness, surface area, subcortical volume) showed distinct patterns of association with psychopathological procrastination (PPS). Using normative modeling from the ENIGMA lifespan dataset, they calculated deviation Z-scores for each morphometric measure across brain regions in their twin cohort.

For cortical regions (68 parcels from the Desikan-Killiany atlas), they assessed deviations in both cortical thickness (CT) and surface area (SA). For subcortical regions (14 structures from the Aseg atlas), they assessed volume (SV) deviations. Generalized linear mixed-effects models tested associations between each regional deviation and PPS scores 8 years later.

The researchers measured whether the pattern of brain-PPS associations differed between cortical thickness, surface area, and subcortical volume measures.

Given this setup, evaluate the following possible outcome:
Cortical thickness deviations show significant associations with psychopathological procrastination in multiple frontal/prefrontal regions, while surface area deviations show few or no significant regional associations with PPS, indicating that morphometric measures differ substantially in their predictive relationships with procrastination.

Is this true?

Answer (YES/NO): NO